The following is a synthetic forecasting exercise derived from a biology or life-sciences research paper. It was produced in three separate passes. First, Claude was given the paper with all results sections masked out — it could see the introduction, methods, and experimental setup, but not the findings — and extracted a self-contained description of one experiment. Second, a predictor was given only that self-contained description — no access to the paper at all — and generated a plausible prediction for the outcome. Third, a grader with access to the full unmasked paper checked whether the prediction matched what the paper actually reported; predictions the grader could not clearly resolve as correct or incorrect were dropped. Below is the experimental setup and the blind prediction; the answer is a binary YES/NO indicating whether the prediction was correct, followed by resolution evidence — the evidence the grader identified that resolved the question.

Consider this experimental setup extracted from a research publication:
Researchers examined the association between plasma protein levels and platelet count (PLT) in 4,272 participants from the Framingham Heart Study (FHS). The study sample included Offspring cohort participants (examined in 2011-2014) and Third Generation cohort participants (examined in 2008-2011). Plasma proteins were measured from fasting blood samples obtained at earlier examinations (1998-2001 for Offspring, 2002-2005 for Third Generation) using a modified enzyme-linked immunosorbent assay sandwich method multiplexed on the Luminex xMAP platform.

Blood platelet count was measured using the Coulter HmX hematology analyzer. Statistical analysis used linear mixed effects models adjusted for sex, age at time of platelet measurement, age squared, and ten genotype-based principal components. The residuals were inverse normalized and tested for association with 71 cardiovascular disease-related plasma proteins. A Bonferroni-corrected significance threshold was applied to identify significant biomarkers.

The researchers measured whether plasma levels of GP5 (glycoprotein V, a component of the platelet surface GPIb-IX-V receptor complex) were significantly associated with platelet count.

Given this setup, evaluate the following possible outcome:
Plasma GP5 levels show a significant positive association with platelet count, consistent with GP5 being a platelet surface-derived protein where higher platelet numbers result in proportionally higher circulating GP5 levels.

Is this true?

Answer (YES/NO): YES